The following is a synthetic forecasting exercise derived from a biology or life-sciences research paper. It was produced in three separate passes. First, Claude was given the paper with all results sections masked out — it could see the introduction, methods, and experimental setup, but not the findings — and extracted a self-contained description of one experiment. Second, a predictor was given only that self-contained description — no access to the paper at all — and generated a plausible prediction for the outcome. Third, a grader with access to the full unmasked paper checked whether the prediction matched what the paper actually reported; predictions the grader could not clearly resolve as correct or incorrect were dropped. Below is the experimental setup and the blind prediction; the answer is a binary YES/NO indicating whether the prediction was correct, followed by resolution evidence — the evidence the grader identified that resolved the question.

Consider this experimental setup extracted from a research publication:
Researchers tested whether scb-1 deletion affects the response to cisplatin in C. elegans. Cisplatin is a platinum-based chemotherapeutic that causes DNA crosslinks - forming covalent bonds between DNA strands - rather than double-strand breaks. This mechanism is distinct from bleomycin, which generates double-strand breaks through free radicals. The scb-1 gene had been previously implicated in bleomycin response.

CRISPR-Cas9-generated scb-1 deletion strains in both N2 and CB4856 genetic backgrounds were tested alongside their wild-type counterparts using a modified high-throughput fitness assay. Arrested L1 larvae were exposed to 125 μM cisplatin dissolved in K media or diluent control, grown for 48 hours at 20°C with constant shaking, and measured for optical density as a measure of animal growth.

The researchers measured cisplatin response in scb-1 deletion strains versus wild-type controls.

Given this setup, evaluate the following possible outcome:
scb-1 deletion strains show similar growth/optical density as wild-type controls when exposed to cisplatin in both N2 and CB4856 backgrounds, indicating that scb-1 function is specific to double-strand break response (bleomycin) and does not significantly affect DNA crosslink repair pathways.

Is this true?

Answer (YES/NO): NO